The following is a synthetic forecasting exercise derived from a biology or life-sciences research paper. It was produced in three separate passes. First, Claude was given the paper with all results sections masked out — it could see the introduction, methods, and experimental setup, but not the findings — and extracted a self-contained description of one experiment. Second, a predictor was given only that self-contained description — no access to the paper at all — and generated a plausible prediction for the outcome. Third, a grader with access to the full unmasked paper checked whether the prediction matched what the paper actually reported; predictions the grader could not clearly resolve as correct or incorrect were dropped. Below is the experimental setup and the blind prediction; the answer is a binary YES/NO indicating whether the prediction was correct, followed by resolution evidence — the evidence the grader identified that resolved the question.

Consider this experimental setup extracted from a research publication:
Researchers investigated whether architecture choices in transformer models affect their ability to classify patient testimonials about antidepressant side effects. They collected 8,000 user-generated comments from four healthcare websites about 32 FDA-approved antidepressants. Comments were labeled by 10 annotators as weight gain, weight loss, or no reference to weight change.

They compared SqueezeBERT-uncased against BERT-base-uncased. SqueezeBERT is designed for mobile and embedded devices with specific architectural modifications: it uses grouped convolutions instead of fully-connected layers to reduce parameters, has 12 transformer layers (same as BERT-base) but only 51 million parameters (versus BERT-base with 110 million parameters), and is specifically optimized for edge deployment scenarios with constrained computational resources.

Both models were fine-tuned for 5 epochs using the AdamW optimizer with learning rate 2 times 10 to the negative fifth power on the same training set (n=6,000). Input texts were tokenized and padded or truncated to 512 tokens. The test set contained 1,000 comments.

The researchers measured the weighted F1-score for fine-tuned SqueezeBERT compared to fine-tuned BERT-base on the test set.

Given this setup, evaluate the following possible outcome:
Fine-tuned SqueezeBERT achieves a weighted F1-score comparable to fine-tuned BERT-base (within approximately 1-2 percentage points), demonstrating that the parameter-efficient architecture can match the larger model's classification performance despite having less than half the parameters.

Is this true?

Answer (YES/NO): YES